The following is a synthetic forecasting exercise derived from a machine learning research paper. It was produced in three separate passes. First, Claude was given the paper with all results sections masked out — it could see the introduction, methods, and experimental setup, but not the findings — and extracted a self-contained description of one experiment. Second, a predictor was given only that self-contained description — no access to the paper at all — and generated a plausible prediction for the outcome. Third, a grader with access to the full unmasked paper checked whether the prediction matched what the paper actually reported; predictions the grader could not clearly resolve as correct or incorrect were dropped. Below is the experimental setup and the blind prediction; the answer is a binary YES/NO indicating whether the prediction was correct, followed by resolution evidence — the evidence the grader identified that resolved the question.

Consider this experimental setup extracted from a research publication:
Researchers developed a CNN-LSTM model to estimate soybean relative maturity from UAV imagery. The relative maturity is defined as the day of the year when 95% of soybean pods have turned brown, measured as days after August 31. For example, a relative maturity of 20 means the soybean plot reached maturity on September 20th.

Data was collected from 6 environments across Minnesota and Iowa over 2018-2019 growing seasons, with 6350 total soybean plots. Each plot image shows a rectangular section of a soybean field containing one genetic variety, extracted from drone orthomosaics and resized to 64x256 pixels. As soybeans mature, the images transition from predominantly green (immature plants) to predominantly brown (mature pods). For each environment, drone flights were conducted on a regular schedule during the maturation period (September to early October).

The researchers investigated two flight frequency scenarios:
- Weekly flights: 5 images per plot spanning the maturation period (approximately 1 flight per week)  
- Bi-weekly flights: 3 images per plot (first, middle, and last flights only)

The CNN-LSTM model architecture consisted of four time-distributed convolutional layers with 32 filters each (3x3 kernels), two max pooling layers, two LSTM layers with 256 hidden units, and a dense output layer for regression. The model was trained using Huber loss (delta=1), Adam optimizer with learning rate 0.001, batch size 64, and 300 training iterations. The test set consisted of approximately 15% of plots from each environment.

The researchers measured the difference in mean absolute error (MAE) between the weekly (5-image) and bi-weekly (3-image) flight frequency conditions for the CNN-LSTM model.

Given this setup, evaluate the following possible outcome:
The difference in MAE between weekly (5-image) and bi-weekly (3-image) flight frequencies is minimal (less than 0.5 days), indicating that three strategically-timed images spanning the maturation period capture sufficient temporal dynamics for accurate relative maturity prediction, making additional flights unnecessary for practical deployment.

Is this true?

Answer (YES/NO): YES